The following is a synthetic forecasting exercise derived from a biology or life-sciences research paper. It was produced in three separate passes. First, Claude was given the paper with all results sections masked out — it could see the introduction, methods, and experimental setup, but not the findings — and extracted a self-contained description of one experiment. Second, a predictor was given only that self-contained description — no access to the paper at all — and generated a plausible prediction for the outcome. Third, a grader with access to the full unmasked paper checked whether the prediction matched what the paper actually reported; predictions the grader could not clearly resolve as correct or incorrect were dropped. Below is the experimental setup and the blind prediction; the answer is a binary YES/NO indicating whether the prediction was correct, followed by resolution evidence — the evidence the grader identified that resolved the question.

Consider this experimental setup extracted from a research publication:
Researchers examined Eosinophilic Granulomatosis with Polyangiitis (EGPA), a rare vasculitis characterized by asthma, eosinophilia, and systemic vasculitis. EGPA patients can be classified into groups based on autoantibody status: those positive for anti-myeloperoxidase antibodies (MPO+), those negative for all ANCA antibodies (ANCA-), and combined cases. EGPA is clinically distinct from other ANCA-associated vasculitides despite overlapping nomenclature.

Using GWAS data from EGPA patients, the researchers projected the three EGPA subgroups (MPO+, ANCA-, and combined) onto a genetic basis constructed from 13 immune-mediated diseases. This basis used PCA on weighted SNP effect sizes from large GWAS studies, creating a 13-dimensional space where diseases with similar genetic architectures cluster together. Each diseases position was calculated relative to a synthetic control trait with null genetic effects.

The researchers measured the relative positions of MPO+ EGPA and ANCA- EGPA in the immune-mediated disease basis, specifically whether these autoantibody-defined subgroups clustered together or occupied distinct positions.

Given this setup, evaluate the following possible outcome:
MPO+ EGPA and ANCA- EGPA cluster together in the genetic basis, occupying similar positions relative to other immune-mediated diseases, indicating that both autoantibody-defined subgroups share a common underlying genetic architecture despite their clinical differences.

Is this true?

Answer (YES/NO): YES